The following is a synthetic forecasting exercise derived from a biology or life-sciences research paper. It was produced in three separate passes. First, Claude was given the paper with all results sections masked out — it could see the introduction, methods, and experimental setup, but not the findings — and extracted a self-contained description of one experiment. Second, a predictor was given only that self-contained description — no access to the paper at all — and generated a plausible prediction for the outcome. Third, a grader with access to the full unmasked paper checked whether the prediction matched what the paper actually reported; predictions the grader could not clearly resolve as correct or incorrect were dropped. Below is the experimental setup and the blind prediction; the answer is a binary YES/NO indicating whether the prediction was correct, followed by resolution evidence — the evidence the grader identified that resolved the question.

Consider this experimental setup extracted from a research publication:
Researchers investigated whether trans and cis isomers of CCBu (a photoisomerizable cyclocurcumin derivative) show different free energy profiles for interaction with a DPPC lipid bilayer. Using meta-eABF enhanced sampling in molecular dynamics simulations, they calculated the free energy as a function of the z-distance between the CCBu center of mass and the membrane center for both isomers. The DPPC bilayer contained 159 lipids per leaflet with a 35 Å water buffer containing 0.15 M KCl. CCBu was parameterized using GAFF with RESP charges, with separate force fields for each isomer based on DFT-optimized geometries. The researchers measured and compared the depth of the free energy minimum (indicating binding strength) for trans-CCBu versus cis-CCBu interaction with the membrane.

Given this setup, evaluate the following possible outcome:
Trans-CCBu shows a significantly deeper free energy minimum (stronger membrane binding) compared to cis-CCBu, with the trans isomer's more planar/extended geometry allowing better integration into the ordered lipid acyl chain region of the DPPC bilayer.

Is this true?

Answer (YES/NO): YES